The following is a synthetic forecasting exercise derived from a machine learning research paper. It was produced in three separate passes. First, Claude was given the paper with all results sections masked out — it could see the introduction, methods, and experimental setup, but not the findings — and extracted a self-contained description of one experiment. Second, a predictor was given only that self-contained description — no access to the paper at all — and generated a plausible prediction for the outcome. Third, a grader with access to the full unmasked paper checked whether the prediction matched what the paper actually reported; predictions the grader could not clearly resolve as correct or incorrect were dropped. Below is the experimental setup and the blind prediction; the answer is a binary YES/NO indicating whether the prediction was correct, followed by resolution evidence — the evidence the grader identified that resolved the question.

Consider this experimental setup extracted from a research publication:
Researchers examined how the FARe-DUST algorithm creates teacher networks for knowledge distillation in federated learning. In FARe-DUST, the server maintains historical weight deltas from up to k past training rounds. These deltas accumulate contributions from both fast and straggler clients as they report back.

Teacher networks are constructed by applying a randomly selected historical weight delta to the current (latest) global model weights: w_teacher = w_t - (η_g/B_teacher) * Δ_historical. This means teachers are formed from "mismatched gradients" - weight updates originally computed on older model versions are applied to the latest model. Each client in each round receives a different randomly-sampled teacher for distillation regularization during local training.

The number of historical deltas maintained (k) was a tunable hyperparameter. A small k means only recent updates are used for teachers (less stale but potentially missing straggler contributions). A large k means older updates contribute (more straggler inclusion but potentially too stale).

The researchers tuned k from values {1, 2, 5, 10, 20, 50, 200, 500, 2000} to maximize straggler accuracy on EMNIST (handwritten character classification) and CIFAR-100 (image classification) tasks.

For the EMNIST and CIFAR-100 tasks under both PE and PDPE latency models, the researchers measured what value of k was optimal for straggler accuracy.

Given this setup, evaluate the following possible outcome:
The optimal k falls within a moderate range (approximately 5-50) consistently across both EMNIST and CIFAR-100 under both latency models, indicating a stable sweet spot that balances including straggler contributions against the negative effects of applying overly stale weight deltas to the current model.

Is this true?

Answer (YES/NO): YES